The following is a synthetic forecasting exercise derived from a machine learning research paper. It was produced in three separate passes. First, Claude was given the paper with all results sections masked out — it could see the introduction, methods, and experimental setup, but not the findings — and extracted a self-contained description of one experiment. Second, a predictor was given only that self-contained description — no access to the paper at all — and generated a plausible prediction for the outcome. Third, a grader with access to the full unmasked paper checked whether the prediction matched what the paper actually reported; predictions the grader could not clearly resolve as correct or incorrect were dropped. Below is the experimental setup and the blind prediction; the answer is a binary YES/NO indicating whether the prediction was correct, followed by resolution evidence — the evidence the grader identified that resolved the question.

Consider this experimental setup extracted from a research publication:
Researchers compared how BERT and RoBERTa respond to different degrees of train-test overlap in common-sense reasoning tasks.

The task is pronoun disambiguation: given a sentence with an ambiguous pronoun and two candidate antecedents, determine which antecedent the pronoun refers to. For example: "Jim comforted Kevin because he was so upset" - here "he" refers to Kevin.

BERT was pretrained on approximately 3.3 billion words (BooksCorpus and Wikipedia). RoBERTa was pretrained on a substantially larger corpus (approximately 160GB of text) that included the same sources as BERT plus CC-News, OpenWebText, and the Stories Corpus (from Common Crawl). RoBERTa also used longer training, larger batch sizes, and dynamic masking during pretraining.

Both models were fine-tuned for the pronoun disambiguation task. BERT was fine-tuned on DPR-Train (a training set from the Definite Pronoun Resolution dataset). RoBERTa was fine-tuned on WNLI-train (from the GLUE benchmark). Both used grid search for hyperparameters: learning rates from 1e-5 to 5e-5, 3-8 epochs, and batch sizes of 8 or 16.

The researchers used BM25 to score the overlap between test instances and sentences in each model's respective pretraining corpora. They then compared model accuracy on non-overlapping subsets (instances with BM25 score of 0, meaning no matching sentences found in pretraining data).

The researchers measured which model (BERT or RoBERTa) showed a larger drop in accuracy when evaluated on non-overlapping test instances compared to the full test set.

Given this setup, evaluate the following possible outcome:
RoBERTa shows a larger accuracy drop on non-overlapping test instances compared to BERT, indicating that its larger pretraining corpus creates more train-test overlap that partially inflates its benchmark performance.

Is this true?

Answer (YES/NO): YES